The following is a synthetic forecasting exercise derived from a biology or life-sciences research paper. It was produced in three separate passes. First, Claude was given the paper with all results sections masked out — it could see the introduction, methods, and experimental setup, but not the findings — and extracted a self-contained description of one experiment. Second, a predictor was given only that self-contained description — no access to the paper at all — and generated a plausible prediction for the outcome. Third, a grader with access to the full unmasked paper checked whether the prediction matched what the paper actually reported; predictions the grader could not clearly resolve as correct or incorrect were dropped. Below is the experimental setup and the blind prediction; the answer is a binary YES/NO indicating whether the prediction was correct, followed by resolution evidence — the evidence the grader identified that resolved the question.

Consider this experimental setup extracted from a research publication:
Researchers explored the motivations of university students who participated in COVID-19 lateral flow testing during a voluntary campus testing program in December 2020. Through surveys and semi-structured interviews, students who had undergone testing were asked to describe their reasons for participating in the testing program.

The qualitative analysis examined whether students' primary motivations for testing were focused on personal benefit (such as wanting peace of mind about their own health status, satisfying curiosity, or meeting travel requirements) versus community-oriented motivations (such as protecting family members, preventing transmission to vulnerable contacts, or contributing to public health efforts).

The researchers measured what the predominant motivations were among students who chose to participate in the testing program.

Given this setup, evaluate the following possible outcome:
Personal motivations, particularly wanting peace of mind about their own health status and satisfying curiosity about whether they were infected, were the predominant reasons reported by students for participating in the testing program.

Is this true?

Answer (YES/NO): NO